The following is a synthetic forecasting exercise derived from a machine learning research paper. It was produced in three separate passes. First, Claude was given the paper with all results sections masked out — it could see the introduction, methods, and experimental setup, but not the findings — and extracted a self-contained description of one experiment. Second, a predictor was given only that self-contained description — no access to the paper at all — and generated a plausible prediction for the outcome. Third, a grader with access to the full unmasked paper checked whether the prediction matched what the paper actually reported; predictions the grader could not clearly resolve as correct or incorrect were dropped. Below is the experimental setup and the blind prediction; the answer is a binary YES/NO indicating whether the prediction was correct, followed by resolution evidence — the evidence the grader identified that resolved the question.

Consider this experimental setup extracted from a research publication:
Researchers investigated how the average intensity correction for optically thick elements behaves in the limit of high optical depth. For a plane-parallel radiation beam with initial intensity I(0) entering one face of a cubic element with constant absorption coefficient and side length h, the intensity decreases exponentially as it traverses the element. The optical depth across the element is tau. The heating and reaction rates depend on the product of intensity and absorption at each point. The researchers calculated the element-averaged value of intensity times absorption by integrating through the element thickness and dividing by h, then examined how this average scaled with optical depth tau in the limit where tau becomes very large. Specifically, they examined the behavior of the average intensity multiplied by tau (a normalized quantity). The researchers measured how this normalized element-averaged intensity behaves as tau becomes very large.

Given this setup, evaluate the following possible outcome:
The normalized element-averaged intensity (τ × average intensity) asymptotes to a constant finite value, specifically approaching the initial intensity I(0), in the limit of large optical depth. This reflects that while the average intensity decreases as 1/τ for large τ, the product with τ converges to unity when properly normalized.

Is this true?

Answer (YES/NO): YES